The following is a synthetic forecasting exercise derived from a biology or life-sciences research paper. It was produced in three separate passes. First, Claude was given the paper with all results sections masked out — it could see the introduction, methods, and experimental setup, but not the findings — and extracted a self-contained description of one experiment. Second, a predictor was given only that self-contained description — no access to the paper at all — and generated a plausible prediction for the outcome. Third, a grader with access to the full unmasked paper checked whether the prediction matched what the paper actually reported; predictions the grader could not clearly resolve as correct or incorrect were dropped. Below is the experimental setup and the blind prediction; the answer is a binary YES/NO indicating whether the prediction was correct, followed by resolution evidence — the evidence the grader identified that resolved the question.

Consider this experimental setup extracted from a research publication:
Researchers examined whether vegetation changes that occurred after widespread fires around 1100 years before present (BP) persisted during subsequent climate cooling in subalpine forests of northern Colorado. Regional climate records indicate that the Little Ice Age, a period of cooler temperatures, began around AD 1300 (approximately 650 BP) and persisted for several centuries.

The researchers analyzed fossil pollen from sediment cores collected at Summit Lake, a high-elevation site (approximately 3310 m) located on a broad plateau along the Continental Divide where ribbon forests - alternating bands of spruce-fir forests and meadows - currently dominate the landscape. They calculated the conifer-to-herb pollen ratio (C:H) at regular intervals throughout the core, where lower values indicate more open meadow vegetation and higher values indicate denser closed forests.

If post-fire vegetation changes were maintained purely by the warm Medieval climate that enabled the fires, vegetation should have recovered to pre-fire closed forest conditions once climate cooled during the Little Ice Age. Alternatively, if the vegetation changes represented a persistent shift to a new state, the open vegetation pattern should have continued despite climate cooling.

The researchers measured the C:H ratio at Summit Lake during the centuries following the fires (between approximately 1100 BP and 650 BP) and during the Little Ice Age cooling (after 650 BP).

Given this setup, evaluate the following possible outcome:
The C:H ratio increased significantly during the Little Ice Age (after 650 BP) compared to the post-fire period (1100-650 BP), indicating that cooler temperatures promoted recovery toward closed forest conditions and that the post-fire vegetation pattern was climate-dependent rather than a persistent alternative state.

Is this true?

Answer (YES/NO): NO